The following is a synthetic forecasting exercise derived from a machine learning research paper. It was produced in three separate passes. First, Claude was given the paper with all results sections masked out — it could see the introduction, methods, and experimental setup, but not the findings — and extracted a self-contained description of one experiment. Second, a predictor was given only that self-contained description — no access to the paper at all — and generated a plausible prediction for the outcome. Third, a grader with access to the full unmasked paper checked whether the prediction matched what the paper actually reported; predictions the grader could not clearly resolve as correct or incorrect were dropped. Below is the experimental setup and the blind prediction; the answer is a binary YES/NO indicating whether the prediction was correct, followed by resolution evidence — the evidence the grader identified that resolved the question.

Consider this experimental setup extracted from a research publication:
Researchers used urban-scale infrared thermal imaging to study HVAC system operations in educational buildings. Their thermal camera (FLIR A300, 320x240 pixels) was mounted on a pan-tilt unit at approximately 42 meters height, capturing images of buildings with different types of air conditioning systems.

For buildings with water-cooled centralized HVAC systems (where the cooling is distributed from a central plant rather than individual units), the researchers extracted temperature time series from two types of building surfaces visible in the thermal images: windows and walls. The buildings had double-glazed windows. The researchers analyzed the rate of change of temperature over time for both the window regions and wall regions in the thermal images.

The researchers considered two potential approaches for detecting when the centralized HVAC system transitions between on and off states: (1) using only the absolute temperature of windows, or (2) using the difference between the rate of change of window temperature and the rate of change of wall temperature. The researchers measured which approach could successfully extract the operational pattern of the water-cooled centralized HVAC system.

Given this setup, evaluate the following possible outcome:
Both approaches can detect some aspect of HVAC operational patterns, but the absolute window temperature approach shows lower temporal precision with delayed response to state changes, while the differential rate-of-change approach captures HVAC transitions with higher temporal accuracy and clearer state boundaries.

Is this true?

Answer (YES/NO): NO